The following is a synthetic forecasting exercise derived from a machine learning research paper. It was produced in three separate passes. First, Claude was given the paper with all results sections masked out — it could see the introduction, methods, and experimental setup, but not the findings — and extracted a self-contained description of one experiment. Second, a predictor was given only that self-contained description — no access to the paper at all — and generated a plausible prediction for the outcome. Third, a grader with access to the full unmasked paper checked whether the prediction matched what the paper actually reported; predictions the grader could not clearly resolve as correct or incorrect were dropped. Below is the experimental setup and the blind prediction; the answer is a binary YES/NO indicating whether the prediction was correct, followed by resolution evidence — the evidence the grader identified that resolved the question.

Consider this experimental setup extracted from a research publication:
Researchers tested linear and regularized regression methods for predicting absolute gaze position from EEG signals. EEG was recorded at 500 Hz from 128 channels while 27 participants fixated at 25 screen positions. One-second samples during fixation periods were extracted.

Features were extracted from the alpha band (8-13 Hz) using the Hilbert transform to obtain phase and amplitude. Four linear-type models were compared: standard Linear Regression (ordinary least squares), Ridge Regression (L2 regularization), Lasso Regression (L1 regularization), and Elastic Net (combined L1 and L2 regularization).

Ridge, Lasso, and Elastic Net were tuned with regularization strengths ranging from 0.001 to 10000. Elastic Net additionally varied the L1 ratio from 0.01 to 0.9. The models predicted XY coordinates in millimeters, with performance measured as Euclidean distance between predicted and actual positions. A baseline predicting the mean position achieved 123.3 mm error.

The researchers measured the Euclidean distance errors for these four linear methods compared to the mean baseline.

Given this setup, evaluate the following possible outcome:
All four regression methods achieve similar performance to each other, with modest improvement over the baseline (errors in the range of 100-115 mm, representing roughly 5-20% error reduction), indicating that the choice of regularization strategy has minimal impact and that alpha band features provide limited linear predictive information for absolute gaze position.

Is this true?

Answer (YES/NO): NO